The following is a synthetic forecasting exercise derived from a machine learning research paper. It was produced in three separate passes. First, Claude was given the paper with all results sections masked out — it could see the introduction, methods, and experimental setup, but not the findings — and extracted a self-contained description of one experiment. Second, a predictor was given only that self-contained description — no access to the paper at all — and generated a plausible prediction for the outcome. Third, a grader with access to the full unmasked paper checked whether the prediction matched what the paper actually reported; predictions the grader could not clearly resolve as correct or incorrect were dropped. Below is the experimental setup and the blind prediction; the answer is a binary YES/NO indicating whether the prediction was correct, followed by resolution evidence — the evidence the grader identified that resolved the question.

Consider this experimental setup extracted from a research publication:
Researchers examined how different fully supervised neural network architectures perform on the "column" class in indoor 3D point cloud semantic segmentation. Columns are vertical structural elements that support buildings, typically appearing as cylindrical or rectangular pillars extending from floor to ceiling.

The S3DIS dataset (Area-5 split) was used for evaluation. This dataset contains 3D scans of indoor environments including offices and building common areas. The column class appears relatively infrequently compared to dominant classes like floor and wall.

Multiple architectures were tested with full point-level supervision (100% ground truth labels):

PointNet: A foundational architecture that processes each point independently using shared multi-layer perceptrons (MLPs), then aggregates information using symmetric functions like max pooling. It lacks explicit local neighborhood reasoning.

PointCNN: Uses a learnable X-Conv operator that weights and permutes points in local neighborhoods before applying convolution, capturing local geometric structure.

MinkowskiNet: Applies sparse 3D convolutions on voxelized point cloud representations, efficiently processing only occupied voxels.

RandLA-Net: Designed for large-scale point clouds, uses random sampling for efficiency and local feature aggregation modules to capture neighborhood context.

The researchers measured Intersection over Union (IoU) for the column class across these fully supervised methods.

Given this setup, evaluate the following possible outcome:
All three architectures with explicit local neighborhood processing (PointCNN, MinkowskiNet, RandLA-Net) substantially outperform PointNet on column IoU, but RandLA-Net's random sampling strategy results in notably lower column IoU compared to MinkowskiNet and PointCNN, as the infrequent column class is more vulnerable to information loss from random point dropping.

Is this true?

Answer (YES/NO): NO